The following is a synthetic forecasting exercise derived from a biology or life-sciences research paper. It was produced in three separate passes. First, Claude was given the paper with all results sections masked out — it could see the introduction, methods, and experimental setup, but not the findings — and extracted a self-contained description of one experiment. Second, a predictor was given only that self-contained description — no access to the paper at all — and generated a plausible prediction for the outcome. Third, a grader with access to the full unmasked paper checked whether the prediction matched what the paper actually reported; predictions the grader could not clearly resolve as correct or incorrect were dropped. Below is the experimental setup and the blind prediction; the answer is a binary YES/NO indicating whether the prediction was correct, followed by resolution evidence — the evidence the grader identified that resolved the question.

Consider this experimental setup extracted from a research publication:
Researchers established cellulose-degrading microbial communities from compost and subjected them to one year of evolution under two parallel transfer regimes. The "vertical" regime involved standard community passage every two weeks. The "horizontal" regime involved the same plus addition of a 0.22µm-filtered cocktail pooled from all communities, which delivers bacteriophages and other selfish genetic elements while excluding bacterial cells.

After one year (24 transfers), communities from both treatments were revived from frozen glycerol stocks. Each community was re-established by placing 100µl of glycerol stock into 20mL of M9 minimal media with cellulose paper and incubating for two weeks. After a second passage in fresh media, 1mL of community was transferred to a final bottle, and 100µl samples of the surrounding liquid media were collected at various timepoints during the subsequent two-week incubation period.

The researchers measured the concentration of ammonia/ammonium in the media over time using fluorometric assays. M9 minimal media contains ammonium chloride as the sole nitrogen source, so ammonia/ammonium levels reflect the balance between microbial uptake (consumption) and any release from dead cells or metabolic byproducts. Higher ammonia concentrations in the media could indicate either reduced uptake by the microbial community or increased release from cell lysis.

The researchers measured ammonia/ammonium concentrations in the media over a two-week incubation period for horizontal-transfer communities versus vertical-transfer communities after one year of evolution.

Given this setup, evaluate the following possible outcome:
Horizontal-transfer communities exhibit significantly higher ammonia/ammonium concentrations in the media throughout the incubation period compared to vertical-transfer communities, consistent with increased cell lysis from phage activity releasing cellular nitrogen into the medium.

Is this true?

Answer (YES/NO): NO